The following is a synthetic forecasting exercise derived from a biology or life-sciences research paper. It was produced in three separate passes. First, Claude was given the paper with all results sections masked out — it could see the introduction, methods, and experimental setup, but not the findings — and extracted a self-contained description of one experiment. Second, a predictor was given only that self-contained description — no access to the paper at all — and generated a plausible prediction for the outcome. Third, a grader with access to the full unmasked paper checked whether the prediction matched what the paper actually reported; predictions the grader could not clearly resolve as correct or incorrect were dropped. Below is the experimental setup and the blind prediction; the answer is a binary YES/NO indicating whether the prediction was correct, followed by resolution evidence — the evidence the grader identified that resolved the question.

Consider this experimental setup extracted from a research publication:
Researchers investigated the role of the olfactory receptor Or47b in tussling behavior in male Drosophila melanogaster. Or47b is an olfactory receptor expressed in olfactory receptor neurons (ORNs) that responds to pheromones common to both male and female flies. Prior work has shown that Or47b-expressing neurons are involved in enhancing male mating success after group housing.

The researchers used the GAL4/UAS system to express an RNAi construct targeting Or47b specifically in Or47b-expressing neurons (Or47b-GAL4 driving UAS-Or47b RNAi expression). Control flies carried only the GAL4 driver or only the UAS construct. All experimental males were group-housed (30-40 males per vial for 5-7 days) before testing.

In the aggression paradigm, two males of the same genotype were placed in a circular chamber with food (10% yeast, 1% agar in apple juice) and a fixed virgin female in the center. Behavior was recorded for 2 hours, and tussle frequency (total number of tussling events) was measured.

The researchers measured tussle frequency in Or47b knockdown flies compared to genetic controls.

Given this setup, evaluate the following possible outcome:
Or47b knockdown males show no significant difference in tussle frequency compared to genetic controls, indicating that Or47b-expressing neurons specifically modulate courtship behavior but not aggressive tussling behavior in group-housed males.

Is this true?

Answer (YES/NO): NO